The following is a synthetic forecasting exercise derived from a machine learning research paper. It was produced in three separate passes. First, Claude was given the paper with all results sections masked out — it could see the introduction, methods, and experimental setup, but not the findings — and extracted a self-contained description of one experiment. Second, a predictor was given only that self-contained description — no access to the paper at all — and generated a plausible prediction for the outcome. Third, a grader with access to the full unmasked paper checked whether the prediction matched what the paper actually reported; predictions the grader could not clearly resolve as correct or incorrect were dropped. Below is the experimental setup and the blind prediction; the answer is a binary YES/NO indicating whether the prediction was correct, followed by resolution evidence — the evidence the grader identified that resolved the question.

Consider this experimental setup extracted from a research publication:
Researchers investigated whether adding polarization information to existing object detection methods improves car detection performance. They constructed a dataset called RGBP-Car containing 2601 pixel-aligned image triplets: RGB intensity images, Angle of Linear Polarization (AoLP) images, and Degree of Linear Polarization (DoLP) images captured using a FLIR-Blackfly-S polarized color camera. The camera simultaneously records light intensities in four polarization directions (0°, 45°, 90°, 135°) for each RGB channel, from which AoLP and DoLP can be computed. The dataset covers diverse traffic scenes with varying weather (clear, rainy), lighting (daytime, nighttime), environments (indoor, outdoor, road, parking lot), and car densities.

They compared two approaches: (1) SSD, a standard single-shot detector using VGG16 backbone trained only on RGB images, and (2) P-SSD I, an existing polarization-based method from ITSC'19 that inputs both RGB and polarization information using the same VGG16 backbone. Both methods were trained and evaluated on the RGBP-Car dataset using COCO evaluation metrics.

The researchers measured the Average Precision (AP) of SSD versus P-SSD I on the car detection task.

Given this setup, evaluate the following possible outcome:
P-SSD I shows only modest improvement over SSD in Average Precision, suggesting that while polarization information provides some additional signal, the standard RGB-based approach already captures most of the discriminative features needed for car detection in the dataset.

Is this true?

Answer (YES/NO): YES